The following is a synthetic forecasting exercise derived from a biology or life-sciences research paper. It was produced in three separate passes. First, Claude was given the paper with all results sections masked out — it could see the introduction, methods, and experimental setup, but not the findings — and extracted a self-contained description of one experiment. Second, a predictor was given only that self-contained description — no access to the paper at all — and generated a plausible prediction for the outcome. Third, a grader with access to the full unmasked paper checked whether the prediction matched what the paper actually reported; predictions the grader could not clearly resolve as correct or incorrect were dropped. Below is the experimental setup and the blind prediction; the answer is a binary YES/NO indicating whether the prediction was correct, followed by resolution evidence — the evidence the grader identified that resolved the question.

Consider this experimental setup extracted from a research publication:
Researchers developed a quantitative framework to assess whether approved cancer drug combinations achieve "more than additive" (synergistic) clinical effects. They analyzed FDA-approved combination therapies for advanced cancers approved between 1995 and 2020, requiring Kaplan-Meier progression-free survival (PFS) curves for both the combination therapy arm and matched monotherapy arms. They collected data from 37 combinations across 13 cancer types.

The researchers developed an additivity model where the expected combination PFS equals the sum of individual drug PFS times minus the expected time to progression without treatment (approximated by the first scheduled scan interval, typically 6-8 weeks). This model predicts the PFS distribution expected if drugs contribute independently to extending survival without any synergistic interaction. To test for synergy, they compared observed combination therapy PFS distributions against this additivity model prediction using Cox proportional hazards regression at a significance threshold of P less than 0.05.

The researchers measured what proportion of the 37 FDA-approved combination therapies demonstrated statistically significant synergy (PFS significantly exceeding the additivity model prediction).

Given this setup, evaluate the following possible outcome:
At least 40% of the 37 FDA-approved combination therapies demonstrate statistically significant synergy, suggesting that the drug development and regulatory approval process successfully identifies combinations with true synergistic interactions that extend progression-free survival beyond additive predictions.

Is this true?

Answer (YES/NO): NO